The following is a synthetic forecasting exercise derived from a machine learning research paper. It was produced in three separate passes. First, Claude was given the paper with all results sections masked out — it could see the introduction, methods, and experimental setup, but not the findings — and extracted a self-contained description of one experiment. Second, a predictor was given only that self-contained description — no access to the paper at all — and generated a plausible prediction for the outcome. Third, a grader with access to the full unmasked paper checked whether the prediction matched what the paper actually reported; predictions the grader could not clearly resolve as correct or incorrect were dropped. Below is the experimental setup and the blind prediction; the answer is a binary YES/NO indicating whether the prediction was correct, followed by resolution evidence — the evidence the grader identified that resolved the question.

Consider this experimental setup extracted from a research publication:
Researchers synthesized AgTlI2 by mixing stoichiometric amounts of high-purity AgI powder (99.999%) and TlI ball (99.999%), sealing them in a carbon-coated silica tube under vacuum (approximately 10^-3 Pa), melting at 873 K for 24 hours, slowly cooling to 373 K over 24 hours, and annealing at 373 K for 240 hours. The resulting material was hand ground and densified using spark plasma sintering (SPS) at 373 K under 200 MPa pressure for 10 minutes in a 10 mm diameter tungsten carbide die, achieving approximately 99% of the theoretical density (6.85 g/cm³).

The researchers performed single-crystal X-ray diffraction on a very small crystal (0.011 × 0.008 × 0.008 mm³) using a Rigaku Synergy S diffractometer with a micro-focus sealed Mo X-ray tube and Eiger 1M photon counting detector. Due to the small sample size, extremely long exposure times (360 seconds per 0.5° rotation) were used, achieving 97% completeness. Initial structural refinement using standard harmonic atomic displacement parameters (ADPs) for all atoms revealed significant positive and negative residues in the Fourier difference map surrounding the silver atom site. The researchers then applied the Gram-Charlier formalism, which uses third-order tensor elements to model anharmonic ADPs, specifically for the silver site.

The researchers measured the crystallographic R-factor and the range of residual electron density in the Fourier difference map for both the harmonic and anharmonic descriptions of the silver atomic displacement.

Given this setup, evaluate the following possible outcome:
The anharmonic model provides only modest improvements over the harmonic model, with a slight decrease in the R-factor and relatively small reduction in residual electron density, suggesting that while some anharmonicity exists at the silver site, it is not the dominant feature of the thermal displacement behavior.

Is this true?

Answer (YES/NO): NO